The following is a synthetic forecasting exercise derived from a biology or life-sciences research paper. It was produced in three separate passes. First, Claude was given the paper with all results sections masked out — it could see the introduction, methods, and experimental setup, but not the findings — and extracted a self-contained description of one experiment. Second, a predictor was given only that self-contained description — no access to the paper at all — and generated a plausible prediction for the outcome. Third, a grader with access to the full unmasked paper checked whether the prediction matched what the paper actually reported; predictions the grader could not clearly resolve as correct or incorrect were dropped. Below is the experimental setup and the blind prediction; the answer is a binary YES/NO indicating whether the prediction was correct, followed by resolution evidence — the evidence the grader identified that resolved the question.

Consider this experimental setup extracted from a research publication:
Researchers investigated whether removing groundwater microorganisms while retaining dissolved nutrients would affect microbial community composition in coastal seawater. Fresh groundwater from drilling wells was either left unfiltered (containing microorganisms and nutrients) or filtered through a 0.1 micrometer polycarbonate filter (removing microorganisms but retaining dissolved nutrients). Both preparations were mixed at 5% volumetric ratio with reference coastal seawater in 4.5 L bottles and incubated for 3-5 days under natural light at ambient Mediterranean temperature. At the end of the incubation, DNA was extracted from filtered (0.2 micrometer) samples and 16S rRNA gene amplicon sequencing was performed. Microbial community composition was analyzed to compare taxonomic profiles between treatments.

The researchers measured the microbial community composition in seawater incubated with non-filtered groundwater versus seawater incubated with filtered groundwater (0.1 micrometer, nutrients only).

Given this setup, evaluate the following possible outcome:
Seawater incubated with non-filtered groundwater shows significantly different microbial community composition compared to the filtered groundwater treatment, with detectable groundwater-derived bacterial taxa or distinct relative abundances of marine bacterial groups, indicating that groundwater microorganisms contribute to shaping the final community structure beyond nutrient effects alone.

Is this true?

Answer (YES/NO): YES